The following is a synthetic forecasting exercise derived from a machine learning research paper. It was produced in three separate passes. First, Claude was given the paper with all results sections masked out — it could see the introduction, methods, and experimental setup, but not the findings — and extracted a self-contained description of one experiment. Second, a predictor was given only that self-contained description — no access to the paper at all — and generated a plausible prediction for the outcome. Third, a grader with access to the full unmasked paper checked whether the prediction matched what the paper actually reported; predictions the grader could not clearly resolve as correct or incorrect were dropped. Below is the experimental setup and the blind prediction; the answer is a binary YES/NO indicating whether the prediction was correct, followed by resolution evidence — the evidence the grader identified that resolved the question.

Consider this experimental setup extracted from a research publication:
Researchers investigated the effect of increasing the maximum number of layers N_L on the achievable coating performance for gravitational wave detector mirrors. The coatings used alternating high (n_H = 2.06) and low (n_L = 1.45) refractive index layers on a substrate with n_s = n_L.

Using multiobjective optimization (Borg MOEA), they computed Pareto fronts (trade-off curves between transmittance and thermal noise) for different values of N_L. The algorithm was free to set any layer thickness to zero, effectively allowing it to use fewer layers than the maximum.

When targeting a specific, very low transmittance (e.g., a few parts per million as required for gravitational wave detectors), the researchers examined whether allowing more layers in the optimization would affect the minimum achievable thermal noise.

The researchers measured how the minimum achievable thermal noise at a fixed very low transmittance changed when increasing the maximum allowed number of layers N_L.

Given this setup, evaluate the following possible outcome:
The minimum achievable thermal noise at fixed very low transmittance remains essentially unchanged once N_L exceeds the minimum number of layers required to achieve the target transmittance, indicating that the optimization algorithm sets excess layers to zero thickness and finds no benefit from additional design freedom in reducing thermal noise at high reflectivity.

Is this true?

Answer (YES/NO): NO